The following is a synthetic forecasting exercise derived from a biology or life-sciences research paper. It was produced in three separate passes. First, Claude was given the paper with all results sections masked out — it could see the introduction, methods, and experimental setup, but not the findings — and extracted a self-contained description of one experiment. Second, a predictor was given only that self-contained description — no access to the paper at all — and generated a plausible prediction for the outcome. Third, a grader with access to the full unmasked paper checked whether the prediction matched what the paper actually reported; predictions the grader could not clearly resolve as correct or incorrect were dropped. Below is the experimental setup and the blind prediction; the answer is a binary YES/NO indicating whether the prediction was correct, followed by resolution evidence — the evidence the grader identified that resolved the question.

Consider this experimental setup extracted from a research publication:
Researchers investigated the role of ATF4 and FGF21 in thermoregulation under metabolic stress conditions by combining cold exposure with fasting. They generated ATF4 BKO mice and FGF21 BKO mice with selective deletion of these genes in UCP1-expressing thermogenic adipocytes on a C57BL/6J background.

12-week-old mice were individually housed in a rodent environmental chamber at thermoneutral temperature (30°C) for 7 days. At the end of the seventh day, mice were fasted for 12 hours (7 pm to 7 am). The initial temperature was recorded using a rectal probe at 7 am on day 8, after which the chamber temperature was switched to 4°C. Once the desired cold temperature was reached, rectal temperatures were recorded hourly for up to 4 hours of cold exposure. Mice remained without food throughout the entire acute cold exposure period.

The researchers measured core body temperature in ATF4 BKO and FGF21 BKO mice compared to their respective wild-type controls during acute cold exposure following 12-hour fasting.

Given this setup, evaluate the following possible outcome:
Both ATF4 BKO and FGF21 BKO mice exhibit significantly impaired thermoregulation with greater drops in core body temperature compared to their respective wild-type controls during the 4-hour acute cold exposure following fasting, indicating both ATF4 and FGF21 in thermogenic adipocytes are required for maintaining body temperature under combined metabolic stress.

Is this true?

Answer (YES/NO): YES